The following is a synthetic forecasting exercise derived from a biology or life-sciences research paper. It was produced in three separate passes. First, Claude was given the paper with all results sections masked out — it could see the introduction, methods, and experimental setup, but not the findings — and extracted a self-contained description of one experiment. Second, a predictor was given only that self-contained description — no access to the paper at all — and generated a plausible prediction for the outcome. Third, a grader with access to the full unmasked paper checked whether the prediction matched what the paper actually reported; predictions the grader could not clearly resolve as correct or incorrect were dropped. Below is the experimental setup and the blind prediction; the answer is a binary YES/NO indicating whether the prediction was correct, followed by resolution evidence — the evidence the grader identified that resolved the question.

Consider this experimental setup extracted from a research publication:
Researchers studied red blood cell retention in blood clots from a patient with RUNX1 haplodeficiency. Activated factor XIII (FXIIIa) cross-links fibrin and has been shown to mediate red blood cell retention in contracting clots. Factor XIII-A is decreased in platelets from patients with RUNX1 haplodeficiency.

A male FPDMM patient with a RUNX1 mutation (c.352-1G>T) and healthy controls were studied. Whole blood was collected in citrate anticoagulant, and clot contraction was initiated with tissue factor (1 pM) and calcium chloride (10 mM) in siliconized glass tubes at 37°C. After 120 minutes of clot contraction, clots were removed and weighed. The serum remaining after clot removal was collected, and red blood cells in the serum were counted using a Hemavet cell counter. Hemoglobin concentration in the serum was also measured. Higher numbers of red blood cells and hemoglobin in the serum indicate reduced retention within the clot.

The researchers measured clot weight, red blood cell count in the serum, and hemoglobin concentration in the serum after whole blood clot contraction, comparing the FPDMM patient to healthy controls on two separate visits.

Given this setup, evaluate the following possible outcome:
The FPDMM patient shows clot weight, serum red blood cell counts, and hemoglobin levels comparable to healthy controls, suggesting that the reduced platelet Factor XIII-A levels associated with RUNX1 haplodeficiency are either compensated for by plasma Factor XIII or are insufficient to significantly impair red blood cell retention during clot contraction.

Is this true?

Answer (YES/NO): NO